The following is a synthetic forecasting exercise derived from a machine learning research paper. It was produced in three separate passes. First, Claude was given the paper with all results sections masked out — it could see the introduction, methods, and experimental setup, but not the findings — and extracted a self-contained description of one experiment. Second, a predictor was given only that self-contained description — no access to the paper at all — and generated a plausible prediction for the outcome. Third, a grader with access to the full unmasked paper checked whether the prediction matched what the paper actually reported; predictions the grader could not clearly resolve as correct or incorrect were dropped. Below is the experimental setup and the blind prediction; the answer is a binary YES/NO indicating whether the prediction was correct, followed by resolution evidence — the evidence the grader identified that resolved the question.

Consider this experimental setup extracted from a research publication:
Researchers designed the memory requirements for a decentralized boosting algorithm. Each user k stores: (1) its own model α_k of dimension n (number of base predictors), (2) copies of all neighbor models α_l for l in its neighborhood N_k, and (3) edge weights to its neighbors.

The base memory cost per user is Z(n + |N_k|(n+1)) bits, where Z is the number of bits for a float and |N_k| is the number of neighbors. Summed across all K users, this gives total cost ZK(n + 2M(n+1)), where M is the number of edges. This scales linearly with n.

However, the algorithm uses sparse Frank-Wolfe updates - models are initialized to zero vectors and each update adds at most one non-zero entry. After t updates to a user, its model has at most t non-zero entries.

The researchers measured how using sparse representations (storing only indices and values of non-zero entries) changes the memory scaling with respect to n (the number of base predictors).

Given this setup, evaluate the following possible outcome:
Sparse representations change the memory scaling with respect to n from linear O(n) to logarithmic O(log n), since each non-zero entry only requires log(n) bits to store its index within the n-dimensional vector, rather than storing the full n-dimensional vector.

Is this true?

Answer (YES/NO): YES